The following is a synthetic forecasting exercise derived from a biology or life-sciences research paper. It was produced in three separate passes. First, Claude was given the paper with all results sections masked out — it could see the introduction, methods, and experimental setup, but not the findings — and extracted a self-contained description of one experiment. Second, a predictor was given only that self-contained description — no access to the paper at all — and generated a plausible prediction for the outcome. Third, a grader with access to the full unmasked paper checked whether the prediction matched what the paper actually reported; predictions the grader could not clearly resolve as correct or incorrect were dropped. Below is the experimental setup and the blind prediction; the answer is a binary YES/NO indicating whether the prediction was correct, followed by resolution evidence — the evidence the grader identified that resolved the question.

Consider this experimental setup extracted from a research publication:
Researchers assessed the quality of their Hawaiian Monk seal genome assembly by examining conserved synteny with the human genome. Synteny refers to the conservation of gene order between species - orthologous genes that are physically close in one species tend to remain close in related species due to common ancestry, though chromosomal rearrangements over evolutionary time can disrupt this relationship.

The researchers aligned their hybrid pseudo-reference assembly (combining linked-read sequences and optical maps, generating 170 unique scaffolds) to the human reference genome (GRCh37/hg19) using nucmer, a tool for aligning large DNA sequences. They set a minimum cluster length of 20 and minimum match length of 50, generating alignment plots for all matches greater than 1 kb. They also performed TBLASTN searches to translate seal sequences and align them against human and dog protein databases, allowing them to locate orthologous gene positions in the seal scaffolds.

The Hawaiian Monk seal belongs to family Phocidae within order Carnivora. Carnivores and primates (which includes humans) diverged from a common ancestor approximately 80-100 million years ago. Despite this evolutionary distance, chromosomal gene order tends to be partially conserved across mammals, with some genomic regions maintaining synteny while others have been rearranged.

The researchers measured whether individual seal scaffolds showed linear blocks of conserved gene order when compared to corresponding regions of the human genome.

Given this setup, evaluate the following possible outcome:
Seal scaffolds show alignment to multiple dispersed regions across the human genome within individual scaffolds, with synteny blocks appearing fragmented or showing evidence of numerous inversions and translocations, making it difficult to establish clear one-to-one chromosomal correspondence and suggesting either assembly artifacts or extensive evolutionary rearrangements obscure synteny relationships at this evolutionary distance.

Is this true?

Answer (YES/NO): NO